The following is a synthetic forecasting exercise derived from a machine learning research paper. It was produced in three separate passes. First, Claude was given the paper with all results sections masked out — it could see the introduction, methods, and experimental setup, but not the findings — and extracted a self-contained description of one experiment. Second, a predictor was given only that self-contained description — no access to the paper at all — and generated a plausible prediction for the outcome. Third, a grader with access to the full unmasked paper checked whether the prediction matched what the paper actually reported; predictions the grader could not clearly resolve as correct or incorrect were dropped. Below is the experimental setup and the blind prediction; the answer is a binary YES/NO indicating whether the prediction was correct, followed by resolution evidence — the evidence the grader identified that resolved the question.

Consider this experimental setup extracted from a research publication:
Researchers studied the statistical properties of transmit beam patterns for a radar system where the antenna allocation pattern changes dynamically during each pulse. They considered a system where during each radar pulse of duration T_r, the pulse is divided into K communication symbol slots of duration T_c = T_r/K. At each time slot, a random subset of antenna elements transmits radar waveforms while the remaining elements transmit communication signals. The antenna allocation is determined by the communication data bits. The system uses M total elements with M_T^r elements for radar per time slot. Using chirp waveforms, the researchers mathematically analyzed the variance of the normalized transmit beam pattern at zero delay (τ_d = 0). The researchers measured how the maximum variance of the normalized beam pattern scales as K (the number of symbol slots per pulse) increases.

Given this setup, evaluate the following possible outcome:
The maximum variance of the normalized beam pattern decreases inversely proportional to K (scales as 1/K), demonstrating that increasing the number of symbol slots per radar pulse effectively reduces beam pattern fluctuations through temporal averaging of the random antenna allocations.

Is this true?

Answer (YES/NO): YES